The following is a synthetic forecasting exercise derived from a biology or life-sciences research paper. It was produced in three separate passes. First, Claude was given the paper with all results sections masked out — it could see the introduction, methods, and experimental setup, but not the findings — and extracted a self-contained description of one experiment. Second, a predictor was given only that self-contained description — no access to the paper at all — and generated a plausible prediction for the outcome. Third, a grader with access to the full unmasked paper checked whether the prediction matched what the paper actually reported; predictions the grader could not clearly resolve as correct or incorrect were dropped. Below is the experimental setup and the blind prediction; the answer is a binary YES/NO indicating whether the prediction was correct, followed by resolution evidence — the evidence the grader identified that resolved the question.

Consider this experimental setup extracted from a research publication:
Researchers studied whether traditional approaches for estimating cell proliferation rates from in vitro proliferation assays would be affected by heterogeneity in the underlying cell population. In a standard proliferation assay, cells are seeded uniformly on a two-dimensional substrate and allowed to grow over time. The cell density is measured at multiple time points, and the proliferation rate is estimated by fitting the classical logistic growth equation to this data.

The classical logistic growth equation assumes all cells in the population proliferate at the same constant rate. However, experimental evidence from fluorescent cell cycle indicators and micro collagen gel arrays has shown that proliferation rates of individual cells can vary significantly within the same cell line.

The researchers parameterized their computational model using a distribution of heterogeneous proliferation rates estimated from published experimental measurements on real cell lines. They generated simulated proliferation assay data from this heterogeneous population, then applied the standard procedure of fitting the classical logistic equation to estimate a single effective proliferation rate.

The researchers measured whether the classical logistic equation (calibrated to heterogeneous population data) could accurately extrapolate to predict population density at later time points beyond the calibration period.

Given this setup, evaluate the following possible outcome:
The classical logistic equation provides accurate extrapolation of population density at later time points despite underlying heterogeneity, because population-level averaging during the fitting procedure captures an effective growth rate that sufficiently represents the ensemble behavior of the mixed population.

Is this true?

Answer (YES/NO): NO